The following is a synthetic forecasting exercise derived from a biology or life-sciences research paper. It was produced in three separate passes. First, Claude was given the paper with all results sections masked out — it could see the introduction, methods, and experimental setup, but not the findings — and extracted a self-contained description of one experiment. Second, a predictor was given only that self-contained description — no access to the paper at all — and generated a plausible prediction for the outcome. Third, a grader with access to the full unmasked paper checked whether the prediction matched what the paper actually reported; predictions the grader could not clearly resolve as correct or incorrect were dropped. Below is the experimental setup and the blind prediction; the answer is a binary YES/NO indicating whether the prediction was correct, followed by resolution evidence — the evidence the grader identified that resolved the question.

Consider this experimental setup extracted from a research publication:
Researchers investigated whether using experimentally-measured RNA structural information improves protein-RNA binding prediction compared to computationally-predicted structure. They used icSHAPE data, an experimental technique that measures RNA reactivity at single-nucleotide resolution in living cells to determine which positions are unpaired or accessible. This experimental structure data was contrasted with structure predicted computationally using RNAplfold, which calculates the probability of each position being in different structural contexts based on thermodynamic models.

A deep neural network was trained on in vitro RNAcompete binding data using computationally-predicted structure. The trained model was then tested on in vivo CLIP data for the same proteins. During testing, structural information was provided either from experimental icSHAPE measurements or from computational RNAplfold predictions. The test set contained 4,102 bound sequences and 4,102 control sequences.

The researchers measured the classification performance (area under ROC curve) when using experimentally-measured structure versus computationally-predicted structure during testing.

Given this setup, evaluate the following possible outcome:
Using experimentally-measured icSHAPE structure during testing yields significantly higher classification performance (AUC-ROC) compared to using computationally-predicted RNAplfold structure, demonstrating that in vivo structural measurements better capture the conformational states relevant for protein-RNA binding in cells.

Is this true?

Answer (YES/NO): NO